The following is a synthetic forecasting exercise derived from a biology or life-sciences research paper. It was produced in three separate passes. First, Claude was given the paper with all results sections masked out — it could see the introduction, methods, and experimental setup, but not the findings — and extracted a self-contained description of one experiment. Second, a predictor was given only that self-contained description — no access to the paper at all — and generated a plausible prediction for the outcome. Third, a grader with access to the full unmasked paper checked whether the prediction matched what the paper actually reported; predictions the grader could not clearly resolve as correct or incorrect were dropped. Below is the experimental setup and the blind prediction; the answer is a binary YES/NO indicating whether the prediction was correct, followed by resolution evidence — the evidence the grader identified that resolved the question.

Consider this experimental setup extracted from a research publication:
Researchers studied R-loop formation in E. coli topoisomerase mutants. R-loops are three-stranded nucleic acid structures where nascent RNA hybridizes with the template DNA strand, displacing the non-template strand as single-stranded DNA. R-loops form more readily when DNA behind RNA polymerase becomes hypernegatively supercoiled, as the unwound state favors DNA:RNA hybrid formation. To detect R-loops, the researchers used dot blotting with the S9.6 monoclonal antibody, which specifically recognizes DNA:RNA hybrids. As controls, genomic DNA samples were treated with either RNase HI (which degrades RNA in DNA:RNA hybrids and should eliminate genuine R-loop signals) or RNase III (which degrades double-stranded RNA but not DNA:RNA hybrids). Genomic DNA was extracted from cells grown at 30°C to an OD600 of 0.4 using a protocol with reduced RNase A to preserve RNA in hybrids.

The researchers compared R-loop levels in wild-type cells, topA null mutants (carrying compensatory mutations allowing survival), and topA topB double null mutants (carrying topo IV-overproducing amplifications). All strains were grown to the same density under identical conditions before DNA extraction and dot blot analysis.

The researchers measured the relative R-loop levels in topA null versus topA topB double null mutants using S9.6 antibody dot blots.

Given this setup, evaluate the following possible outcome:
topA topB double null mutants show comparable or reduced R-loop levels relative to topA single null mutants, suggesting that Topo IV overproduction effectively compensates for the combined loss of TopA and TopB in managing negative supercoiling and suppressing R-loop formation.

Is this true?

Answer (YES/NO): NO